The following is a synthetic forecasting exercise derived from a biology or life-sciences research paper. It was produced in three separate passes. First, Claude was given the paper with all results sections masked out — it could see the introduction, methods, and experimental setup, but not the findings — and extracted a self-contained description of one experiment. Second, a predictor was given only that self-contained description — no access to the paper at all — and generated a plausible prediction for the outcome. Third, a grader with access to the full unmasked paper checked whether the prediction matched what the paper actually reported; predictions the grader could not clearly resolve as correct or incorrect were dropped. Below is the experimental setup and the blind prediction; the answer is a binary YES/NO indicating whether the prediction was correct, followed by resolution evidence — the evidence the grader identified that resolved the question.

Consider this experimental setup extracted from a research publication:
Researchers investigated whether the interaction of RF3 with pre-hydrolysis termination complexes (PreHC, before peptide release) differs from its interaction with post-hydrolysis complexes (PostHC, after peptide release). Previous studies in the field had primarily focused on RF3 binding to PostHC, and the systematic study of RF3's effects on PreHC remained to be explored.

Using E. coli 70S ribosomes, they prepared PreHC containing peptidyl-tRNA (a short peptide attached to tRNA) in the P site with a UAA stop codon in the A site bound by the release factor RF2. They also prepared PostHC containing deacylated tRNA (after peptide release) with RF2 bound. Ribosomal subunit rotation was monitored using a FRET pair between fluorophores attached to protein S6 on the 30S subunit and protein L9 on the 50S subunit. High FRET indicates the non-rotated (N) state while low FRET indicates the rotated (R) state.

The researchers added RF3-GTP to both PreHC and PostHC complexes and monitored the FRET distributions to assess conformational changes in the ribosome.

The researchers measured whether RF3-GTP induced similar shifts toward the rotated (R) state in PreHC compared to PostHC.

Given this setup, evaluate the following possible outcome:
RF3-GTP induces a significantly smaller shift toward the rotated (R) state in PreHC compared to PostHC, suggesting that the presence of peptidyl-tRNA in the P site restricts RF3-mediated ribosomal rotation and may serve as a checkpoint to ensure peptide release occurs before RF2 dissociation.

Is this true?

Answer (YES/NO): NO